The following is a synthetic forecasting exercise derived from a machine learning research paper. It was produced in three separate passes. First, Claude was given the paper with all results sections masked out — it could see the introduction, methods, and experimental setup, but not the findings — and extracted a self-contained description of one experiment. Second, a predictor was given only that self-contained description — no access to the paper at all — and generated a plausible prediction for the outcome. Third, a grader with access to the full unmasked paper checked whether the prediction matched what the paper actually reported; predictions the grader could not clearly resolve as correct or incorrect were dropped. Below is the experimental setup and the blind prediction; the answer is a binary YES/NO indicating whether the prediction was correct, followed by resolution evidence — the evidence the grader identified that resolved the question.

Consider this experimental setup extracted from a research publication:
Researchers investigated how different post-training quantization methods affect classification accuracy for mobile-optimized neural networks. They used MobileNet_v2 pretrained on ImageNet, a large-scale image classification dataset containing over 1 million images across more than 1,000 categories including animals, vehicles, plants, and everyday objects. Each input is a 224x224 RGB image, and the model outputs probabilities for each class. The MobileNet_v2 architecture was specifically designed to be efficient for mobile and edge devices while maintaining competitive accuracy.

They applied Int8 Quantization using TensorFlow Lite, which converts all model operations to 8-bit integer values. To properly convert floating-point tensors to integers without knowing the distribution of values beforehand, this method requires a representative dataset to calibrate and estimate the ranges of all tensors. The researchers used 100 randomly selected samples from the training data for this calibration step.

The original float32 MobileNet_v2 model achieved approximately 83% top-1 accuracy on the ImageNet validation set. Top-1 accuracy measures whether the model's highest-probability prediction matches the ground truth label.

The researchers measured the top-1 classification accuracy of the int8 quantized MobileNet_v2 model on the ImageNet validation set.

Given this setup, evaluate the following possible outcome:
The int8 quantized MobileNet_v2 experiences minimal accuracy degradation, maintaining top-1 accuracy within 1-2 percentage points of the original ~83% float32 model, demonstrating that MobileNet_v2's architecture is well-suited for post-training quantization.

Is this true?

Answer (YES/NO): NO